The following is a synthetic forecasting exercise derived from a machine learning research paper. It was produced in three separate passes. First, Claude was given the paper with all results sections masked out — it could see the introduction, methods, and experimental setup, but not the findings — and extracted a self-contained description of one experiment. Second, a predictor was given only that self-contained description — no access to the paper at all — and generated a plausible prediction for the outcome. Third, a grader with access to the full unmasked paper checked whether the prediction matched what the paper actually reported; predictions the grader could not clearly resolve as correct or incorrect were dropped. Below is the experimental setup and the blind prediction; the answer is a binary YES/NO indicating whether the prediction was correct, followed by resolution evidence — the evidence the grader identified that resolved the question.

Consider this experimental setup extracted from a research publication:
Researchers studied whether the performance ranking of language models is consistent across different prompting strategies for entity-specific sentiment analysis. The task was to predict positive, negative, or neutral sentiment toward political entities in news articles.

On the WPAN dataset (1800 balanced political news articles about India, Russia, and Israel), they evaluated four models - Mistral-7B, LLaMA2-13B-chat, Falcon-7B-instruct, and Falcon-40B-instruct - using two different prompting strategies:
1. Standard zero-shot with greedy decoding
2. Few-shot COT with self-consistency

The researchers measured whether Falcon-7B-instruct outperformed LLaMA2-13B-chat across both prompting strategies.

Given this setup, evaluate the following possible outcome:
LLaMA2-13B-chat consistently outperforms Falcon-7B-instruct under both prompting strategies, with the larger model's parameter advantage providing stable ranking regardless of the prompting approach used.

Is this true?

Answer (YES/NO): NO